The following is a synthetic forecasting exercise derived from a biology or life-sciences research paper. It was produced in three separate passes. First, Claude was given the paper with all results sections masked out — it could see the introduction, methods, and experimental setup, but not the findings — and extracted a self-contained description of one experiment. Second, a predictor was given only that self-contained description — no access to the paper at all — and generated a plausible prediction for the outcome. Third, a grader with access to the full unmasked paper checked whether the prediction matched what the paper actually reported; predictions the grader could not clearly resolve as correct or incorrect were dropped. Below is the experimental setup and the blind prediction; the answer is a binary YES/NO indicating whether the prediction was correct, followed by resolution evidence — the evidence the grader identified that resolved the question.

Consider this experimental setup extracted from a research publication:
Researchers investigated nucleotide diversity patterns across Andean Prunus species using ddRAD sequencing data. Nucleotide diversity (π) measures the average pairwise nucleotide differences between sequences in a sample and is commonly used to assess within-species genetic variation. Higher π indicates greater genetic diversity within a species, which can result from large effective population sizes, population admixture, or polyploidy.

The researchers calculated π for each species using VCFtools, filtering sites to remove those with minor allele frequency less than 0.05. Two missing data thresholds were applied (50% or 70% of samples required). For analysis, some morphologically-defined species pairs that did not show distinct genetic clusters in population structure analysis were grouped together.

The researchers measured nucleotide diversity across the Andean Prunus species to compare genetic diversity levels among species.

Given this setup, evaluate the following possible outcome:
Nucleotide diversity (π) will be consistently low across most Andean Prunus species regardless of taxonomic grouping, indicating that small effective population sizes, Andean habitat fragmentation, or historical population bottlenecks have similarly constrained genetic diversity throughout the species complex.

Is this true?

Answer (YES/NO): NO